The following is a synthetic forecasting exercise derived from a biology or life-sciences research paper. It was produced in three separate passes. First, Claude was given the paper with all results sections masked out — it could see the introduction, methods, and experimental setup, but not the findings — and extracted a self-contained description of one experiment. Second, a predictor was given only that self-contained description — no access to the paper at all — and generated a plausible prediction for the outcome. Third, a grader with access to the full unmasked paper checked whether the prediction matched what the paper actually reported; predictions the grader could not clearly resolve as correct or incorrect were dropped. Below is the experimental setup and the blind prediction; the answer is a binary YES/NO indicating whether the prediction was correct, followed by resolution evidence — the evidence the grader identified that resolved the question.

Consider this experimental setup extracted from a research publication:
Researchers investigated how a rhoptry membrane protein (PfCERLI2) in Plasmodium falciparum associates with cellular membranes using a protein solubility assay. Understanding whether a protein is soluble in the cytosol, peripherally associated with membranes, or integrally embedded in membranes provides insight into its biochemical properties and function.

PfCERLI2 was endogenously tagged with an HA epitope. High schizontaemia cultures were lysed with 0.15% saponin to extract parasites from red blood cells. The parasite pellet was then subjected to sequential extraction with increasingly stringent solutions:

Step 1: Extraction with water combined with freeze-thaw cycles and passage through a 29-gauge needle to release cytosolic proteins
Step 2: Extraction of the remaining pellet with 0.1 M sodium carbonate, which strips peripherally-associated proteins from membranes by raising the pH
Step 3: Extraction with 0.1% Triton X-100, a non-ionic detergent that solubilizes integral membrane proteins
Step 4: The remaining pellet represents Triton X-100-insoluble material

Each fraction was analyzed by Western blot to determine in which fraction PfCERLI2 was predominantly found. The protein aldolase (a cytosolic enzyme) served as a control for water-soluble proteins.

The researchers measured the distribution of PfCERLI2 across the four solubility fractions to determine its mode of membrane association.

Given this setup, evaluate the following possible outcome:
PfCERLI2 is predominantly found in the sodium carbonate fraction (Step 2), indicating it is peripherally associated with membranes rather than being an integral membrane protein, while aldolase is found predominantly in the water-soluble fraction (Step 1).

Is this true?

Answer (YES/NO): YES